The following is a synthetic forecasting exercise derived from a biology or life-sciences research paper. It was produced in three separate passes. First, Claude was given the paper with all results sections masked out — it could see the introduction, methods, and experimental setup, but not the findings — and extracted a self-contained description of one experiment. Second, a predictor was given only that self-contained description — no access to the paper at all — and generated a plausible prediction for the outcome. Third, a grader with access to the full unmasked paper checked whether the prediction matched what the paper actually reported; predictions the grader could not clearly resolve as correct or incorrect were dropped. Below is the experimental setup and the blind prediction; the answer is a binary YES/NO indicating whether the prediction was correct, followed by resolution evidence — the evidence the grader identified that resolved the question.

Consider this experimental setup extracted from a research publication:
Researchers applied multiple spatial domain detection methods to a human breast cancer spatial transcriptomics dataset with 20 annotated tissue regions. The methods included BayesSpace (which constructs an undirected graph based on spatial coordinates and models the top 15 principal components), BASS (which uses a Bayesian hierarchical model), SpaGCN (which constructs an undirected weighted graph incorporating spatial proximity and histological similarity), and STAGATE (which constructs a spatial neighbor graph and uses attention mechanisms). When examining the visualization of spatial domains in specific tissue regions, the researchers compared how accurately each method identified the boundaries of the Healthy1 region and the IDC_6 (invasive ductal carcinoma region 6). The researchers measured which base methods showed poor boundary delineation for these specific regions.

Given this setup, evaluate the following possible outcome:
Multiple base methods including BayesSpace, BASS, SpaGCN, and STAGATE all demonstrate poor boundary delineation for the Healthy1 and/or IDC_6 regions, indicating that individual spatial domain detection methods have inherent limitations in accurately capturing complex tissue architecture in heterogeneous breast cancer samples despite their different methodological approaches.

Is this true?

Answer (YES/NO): NO